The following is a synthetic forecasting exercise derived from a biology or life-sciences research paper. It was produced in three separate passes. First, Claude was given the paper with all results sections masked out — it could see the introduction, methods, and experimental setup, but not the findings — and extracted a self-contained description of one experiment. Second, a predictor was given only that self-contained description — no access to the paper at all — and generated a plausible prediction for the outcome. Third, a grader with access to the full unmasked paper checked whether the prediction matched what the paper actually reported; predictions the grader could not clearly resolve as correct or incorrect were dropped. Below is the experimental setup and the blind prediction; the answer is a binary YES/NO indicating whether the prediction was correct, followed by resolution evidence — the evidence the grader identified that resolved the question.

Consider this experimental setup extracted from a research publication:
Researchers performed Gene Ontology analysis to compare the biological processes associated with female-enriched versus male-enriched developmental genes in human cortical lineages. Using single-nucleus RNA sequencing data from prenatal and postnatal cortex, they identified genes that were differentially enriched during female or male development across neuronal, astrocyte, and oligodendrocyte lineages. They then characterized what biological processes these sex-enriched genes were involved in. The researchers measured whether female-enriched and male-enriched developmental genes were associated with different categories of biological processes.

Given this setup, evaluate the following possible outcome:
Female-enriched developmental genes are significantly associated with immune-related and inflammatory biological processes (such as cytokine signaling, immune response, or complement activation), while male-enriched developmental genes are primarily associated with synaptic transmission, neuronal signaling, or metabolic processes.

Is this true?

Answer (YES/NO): NO